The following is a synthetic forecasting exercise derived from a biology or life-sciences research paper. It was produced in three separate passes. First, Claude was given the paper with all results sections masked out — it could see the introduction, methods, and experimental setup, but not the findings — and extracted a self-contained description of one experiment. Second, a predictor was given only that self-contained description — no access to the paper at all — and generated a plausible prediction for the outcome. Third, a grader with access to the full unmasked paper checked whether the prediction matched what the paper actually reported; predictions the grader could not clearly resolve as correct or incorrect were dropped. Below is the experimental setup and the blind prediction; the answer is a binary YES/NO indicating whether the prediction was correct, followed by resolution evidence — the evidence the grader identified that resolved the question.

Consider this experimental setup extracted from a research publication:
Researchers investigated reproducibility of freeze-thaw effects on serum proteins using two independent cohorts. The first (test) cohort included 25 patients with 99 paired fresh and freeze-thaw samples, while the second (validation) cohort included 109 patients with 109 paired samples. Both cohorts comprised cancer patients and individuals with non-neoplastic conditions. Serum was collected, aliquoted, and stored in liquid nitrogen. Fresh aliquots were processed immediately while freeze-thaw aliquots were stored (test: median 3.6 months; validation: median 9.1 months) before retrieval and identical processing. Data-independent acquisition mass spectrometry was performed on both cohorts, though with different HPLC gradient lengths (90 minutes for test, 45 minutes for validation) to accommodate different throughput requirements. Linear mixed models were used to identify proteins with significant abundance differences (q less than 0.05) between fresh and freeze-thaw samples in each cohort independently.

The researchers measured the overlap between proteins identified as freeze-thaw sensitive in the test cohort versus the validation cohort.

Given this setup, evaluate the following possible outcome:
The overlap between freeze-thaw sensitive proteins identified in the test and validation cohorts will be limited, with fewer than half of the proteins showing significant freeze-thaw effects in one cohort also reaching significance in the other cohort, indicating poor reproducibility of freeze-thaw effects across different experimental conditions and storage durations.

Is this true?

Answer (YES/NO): NO